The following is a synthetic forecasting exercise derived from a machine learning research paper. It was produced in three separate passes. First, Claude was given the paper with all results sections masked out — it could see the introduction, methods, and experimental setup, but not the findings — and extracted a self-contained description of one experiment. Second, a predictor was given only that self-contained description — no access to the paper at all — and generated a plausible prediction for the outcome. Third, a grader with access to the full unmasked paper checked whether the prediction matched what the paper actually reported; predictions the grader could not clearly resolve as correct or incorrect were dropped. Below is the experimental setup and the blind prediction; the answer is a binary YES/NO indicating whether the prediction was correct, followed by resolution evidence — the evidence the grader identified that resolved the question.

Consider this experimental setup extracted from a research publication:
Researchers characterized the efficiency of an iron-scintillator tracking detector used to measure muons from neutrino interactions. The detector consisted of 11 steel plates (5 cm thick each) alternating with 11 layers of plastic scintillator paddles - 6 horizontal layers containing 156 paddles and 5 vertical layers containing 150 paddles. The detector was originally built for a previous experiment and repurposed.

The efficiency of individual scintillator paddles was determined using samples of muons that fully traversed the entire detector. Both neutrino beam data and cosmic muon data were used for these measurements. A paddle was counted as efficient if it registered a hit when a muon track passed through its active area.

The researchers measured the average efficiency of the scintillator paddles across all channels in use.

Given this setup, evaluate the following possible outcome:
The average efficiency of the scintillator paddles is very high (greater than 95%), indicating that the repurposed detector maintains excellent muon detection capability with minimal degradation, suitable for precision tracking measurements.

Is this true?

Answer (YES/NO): NO